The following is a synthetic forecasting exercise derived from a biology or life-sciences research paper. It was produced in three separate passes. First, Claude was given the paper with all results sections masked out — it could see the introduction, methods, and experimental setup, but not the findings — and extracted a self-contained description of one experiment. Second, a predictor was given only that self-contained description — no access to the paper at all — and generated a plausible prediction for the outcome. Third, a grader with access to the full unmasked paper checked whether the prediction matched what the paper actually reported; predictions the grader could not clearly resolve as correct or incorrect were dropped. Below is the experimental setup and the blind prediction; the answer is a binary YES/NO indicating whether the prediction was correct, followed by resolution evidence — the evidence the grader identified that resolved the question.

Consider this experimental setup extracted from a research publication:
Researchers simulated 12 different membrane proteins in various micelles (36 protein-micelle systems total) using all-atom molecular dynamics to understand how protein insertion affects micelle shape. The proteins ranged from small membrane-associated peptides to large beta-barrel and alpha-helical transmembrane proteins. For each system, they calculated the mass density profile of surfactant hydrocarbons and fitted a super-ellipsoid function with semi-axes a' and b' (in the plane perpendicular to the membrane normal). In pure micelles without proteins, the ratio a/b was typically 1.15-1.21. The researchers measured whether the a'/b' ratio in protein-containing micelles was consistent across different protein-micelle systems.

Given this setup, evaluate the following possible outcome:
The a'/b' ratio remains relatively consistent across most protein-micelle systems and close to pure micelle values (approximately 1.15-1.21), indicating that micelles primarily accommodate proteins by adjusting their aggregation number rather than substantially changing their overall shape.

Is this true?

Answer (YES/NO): YES